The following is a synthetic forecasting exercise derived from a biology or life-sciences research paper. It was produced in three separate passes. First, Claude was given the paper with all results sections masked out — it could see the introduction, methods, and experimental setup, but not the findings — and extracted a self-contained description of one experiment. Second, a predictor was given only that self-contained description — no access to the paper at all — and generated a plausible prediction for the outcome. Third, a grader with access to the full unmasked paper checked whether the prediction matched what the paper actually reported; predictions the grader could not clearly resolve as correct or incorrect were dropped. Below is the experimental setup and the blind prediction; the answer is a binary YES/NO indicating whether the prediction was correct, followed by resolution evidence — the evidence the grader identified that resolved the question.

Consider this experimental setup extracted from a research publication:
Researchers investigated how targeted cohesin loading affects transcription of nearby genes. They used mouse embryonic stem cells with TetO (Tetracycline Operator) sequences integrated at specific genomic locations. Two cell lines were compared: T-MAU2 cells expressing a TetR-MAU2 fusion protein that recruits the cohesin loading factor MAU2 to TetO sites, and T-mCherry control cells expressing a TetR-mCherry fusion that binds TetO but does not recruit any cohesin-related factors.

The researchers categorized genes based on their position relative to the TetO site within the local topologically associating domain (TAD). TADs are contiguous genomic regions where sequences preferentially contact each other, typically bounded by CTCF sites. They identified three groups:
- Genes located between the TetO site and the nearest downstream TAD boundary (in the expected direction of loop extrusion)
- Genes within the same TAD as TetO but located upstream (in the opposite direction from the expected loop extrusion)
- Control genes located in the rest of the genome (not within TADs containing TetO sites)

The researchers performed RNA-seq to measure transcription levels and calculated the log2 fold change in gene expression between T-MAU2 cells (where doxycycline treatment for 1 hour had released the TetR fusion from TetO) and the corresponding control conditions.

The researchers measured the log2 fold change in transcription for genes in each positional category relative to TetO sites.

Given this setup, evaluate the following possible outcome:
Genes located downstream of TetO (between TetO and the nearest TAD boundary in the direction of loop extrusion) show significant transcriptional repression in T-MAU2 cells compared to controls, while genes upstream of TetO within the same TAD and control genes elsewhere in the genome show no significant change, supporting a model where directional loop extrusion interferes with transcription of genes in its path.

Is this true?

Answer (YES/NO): NO